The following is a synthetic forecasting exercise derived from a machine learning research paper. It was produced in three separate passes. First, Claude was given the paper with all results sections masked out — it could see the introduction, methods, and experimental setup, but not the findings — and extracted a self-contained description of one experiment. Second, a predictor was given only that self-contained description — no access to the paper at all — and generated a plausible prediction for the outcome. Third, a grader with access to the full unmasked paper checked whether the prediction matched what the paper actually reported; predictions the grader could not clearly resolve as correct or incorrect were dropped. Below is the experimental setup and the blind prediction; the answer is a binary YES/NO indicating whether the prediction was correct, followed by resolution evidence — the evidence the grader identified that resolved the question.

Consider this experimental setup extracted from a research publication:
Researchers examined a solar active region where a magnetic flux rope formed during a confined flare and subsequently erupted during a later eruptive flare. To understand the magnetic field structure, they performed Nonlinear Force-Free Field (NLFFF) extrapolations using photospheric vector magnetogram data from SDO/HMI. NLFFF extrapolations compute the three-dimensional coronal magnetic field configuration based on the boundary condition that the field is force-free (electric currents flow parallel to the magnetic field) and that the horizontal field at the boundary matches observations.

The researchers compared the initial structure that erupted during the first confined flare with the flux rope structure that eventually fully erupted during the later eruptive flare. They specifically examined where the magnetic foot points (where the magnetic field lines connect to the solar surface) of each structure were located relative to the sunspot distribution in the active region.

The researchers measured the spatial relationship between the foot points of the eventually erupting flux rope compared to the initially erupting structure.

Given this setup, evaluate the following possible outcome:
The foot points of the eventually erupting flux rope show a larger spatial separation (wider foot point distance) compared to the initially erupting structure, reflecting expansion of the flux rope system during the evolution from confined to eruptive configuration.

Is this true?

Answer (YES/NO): NO